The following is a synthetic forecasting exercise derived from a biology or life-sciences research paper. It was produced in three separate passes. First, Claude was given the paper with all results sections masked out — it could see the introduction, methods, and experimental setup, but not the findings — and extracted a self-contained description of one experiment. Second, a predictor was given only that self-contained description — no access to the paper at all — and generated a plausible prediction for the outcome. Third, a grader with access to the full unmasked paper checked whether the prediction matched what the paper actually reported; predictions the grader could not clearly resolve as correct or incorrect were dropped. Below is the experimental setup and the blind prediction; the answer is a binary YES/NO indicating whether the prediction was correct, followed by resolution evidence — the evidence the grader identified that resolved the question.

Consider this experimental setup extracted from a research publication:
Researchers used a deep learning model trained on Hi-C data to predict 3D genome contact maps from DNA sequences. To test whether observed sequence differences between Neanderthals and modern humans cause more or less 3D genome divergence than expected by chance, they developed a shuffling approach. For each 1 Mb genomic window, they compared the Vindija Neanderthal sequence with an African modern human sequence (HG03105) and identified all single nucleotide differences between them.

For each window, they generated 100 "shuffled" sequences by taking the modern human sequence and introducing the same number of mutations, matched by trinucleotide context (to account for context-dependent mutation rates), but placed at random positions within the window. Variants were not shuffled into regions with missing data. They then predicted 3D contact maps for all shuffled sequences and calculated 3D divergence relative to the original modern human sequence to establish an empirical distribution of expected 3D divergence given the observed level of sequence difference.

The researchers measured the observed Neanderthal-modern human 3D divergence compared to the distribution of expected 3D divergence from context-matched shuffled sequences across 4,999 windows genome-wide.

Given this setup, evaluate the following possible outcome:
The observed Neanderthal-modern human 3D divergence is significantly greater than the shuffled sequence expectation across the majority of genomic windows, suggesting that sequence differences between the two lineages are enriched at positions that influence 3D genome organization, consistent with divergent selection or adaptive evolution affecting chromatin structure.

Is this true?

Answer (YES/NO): NO